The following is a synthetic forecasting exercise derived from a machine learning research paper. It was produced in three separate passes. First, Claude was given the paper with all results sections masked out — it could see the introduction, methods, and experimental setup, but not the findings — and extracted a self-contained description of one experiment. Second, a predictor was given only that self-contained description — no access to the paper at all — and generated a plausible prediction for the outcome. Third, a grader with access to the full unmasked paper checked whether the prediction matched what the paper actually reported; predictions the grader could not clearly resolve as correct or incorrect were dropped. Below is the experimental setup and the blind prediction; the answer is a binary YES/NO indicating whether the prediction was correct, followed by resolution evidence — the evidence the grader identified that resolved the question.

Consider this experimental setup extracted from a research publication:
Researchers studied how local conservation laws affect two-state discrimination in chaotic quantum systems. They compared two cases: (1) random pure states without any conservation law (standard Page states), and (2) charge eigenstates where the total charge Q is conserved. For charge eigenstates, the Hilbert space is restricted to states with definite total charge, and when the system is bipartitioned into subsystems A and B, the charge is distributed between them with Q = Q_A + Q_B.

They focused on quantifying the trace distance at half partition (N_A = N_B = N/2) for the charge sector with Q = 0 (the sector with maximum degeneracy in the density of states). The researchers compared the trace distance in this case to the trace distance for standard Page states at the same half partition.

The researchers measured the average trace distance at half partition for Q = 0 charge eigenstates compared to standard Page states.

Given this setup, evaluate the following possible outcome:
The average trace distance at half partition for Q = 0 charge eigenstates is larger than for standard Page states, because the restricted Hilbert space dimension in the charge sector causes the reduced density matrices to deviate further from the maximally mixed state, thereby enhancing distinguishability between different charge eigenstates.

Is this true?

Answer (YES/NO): NO